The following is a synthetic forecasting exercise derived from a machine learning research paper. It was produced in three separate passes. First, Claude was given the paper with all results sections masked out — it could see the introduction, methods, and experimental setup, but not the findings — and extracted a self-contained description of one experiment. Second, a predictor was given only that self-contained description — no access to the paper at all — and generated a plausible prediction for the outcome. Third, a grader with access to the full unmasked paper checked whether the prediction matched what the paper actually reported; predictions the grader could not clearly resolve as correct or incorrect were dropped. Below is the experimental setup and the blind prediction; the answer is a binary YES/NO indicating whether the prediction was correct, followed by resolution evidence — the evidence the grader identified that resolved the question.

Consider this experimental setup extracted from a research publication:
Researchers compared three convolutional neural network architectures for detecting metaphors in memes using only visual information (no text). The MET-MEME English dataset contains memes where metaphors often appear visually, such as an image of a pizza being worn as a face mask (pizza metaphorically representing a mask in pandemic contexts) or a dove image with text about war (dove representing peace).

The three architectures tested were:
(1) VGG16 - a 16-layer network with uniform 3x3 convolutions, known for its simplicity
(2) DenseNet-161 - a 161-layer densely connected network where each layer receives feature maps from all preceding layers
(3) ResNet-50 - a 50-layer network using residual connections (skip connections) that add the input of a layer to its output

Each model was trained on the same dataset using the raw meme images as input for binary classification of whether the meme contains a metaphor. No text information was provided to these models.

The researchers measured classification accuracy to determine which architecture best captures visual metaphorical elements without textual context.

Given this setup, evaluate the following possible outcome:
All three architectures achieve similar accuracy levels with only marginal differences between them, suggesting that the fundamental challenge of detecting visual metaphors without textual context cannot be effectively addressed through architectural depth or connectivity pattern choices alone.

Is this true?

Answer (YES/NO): YES